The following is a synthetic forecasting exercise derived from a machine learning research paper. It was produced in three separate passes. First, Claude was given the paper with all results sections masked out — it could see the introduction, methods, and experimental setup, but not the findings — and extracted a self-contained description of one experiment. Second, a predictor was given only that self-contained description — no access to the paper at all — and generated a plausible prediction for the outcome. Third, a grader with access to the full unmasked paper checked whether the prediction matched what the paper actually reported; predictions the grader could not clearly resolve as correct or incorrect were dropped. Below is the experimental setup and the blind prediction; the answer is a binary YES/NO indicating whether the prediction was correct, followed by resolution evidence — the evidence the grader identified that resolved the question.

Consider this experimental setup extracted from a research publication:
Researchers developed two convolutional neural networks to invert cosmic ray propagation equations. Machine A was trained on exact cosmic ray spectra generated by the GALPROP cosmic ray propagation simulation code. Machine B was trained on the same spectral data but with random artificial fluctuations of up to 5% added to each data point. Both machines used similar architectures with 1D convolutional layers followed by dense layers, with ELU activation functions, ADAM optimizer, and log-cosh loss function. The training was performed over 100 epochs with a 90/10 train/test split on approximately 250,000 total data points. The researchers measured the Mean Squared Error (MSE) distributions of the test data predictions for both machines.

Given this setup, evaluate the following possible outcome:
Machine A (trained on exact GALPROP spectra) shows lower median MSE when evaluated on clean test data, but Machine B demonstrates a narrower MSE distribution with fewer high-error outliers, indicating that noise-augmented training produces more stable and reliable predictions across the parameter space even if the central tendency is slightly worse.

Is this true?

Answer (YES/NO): NO